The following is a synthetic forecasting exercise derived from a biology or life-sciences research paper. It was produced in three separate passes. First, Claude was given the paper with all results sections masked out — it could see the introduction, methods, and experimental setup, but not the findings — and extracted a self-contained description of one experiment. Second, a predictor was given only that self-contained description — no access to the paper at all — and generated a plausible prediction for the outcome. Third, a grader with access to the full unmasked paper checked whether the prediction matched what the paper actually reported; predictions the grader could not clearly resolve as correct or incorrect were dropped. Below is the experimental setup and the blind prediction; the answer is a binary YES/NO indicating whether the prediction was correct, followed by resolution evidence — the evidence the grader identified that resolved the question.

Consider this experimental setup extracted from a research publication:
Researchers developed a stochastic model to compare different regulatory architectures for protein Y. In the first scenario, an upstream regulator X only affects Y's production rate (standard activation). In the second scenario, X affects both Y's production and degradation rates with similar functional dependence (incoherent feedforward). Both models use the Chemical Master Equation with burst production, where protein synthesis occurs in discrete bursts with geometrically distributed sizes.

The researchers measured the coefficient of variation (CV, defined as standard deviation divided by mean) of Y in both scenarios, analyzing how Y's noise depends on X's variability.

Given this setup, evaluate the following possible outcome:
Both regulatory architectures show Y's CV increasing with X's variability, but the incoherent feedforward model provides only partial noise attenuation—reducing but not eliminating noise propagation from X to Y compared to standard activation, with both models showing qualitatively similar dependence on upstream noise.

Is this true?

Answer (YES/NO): NO